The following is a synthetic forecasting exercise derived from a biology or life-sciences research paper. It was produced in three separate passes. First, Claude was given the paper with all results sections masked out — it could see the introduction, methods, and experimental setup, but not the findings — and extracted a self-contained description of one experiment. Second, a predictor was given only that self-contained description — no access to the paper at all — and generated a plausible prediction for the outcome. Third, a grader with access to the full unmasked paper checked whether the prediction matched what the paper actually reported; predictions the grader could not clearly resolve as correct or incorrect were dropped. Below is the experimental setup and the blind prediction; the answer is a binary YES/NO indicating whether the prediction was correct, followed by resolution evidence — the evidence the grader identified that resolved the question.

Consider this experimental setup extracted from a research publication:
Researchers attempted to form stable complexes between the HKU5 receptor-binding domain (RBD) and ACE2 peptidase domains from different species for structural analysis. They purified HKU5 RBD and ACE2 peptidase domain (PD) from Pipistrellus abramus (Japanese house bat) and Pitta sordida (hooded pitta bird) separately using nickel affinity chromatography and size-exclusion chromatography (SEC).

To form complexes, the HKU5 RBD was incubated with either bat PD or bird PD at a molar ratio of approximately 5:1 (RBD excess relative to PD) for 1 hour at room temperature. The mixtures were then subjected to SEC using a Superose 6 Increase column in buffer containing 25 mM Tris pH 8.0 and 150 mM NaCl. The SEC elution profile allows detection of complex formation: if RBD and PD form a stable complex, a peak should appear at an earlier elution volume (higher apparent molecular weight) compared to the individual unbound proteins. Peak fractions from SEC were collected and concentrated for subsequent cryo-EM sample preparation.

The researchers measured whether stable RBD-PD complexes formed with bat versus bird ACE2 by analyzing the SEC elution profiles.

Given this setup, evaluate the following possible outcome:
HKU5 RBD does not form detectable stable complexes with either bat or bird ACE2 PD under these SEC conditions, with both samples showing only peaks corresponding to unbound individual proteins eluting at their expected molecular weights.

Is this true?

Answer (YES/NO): NO